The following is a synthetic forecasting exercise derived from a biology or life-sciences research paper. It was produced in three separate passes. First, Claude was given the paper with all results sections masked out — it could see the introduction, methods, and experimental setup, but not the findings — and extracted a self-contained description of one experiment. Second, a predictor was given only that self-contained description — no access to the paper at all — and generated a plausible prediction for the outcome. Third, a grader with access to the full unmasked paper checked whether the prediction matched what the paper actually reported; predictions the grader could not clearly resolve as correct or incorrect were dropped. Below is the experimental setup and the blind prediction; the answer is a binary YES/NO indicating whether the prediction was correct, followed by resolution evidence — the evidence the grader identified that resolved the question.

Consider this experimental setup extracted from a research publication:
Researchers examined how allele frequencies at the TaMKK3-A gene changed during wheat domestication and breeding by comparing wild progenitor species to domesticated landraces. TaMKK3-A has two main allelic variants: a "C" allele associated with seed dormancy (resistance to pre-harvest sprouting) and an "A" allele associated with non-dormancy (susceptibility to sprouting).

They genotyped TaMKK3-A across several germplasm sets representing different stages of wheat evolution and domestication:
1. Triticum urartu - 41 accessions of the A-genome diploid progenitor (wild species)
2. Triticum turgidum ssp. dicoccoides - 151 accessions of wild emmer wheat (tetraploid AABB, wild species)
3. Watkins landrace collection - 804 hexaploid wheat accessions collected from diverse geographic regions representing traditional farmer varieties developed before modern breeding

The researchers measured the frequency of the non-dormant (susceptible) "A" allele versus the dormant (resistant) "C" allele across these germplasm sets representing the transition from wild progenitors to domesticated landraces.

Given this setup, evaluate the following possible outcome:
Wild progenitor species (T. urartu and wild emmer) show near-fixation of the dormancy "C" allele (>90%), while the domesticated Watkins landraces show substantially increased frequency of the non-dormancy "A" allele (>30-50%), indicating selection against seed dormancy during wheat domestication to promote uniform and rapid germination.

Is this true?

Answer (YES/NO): NO